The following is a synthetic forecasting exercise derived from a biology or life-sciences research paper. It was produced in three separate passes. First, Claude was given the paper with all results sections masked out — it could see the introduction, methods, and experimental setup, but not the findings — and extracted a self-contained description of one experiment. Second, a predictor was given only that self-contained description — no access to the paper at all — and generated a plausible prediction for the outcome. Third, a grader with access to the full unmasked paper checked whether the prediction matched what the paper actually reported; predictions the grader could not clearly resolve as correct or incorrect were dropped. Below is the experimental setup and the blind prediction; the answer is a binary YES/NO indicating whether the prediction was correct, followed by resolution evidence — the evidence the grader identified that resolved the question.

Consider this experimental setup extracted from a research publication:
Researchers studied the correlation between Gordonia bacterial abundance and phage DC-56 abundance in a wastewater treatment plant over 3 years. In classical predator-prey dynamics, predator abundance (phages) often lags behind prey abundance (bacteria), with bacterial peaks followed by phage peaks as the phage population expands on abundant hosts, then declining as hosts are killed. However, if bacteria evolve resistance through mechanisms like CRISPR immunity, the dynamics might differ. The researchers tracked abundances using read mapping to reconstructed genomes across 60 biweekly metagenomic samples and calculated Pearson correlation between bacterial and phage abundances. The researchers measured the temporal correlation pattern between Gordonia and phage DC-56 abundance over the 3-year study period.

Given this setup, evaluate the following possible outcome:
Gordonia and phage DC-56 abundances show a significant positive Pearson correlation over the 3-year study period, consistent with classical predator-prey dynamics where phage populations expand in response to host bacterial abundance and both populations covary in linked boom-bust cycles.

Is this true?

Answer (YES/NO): YES